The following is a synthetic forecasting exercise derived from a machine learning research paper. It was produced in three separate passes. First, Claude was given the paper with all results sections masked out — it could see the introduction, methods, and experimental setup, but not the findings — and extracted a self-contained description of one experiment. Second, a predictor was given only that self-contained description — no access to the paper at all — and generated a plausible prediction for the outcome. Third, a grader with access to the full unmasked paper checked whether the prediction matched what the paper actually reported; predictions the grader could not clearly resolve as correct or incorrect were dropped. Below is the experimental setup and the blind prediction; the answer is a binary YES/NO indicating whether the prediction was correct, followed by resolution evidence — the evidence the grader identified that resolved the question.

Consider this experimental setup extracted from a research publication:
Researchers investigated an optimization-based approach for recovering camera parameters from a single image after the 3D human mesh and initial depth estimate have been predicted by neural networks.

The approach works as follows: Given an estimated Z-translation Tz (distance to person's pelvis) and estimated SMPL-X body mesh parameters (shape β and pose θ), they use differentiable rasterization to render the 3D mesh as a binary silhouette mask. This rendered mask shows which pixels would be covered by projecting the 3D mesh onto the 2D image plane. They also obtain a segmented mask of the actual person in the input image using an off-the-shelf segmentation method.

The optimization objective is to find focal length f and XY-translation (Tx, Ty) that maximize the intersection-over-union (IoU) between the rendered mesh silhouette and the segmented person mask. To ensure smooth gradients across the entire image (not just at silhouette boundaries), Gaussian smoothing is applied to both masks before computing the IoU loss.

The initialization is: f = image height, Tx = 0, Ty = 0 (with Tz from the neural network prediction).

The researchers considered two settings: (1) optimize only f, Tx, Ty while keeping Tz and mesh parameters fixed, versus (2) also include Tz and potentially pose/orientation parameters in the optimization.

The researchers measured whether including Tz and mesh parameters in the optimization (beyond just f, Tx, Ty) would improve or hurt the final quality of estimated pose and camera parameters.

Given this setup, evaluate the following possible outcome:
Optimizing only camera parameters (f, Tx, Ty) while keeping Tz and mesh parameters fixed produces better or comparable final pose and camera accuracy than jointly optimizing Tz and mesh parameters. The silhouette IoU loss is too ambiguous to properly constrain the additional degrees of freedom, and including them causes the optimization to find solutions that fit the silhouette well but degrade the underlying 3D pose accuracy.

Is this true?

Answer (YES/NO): NO